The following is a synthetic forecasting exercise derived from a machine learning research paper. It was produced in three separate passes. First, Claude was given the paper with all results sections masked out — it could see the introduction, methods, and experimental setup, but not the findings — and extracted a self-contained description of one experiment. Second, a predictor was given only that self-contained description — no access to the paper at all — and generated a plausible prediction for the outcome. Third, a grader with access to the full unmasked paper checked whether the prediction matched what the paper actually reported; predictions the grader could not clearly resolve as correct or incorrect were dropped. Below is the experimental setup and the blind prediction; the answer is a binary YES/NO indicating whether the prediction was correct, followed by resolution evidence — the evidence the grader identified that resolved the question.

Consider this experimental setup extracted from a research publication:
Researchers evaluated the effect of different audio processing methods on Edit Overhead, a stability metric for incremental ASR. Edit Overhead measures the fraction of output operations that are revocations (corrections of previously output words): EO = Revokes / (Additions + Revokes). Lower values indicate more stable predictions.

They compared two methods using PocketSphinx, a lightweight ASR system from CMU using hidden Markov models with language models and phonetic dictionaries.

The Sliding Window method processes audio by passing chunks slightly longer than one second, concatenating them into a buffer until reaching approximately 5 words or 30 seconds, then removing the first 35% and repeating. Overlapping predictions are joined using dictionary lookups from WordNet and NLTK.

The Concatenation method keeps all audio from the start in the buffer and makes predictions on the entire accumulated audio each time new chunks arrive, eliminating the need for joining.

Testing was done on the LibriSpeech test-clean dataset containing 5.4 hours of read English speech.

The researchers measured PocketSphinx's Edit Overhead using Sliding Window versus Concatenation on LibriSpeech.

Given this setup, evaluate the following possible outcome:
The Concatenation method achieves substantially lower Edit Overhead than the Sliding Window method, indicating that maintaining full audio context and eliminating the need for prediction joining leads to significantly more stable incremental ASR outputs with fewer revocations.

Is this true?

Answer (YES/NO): NO